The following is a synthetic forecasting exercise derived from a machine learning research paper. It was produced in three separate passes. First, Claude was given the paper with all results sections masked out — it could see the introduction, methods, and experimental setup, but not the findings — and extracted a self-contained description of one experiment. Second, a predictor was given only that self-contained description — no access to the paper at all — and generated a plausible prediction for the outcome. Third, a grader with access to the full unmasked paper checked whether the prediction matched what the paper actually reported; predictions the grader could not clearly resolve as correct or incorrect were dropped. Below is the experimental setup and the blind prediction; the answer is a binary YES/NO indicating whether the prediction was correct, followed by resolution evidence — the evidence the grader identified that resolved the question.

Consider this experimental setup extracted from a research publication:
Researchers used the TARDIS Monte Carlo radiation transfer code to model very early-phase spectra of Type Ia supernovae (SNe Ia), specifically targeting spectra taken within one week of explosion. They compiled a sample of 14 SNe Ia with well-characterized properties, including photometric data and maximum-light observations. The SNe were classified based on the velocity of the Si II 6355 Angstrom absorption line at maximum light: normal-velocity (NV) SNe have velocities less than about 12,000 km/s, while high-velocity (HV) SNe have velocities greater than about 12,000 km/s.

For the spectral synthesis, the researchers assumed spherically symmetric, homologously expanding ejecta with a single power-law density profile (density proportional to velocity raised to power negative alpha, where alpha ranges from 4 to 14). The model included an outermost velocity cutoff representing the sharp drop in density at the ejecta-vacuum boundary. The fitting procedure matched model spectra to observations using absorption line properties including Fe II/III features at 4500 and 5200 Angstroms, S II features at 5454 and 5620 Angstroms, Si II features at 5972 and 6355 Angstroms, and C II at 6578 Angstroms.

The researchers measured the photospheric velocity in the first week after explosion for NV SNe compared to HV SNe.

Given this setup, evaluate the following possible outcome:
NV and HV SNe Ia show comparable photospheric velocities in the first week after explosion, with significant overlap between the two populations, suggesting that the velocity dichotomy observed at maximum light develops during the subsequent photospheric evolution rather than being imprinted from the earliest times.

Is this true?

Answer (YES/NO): NO